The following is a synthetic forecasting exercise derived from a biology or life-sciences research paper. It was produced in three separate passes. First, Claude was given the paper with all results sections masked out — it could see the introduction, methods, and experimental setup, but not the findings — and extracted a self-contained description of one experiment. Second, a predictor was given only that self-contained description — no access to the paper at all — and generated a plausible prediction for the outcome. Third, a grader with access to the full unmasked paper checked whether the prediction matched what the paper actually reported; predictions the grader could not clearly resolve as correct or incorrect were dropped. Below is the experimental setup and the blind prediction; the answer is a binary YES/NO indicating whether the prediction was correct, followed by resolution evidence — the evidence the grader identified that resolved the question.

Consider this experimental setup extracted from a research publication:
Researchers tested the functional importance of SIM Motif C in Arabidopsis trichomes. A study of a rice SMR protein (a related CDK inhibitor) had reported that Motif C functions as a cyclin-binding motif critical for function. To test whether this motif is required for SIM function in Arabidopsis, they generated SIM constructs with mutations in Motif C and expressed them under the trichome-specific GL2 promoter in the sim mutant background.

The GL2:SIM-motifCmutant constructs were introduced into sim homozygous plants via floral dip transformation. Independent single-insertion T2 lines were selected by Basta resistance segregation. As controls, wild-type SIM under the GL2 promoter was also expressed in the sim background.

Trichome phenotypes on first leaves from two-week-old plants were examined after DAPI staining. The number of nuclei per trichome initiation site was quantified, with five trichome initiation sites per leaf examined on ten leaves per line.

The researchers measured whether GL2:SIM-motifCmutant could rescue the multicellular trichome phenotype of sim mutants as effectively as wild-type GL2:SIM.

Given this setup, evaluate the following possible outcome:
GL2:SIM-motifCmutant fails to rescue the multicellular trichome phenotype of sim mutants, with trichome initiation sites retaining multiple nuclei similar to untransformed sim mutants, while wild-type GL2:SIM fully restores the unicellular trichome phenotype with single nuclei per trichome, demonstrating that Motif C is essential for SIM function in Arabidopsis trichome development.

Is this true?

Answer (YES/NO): NO